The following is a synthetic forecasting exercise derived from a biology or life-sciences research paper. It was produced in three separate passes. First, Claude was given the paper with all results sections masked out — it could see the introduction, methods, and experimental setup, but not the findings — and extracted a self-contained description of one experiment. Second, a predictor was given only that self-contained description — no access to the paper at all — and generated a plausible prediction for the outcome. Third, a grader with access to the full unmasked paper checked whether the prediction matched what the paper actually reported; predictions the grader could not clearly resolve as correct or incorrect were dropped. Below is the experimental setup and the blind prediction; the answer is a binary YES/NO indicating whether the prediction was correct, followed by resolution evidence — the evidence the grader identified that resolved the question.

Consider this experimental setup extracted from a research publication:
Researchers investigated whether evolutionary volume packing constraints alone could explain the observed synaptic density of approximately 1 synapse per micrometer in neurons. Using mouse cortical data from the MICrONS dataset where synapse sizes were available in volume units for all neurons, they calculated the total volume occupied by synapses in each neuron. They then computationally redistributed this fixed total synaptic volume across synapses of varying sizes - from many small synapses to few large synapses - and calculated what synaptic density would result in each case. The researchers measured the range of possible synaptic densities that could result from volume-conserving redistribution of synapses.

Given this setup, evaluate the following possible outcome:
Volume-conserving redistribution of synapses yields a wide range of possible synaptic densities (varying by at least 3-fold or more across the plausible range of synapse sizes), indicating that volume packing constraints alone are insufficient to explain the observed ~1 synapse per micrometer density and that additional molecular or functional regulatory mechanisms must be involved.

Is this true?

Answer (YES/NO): YES